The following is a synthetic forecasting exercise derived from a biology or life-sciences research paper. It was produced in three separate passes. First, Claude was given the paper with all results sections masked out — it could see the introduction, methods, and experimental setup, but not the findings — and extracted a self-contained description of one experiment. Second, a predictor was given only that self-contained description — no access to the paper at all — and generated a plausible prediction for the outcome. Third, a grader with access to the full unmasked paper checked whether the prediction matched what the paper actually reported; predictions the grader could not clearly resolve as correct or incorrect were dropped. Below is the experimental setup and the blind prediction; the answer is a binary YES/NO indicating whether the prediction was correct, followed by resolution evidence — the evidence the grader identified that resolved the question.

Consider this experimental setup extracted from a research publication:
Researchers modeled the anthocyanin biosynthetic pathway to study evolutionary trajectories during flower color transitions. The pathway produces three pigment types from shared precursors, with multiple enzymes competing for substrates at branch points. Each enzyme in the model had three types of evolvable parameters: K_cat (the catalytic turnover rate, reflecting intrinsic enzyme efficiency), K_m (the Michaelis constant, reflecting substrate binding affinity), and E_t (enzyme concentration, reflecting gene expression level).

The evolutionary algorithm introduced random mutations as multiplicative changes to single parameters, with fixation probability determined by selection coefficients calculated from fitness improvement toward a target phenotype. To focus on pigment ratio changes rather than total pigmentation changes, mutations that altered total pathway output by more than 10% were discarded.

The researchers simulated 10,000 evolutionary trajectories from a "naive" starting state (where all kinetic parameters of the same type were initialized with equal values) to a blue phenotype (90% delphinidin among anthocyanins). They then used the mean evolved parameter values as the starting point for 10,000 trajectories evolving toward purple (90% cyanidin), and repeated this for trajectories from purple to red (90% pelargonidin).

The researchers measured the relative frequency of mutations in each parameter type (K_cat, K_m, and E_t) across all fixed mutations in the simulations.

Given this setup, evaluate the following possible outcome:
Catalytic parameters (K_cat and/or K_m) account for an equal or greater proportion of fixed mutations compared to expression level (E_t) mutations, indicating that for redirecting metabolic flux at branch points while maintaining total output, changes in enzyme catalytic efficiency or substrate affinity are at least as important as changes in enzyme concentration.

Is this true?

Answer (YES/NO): NO